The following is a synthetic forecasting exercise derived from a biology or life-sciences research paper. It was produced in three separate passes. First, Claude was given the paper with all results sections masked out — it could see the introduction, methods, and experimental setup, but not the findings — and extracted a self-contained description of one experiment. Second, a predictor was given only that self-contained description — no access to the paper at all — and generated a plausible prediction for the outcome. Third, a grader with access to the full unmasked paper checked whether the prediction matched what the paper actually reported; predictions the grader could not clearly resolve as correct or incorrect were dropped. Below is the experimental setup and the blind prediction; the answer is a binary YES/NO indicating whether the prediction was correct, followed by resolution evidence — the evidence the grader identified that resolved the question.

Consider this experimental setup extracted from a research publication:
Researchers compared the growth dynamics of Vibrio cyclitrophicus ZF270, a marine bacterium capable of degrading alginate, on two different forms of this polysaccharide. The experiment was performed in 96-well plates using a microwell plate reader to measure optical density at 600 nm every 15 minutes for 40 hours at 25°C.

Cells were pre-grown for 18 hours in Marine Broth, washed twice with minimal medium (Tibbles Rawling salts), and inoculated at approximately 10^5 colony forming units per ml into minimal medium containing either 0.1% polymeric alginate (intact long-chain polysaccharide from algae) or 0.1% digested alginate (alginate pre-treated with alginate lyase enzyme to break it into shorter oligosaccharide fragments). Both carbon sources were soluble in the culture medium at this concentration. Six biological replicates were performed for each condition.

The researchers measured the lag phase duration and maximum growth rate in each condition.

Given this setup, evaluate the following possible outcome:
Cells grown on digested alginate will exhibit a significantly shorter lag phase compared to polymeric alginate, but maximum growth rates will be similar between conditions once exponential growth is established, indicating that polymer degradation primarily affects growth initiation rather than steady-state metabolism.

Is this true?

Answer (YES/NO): YES